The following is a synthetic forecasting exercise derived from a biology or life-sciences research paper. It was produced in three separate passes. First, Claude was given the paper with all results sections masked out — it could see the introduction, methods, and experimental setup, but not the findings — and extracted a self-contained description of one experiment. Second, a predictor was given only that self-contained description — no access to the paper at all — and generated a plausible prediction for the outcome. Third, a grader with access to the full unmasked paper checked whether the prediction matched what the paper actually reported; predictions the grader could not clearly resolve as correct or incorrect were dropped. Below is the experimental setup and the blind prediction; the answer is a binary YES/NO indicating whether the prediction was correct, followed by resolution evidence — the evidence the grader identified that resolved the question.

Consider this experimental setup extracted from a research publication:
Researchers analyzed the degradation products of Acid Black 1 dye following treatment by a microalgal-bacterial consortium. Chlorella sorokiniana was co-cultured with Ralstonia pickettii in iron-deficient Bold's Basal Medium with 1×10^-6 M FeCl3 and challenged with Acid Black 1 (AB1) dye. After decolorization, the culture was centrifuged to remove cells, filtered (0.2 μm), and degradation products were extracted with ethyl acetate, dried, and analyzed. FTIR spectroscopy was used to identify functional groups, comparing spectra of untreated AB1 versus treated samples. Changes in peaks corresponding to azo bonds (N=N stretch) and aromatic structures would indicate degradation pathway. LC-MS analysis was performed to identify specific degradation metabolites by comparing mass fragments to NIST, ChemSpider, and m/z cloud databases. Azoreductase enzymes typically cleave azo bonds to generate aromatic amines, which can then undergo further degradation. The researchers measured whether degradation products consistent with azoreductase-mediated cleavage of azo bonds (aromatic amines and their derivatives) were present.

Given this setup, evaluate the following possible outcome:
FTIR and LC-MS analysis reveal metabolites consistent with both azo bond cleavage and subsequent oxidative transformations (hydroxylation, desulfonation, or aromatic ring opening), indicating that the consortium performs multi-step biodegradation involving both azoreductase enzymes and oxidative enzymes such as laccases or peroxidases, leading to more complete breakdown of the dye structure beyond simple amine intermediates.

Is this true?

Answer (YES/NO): NO